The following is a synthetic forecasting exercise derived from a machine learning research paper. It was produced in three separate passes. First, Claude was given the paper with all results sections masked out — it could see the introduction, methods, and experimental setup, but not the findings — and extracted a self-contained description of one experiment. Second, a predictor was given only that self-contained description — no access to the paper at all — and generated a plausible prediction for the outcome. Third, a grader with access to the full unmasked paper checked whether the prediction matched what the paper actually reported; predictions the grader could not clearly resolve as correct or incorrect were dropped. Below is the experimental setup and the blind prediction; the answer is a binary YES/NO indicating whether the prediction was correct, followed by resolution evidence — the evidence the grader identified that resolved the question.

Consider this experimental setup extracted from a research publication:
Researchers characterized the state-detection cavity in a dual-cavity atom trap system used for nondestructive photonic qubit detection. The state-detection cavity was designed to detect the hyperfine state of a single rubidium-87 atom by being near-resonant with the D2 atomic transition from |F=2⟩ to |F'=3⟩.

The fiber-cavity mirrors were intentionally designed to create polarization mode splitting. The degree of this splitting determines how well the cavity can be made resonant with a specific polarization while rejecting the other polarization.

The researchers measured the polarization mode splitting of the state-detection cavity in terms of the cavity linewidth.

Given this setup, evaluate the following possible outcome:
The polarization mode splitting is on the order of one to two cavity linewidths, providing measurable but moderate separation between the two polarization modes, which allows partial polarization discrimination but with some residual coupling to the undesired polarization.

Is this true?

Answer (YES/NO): NO